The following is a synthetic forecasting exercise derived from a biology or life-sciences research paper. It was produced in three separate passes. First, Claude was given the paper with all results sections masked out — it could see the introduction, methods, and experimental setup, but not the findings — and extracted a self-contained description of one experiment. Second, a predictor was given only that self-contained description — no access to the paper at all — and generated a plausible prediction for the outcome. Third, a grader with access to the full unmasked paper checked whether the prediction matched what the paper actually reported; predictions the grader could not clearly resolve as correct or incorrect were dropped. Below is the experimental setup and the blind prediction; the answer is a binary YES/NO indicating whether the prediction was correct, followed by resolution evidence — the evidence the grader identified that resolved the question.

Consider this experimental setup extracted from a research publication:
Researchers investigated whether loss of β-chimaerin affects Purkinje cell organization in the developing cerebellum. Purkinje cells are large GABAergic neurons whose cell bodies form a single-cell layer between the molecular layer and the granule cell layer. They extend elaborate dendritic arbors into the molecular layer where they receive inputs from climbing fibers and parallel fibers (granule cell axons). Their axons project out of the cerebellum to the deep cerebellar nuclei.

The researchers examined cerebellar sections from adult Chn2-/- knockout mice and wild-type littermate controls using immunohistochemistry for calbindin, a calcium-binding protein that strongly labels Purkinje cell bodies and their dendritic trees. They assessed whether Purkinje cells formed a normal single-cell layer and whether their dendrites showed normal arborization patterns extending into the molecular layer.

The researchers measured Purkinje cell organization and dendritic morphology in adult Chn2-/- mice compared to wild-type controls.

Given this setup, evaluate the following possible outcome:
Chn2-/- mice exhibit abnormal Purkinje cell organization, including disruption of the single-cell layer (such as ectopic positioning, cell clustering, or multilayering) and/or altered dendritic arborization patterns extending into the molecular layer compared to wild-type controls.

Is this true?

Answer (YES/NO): NO